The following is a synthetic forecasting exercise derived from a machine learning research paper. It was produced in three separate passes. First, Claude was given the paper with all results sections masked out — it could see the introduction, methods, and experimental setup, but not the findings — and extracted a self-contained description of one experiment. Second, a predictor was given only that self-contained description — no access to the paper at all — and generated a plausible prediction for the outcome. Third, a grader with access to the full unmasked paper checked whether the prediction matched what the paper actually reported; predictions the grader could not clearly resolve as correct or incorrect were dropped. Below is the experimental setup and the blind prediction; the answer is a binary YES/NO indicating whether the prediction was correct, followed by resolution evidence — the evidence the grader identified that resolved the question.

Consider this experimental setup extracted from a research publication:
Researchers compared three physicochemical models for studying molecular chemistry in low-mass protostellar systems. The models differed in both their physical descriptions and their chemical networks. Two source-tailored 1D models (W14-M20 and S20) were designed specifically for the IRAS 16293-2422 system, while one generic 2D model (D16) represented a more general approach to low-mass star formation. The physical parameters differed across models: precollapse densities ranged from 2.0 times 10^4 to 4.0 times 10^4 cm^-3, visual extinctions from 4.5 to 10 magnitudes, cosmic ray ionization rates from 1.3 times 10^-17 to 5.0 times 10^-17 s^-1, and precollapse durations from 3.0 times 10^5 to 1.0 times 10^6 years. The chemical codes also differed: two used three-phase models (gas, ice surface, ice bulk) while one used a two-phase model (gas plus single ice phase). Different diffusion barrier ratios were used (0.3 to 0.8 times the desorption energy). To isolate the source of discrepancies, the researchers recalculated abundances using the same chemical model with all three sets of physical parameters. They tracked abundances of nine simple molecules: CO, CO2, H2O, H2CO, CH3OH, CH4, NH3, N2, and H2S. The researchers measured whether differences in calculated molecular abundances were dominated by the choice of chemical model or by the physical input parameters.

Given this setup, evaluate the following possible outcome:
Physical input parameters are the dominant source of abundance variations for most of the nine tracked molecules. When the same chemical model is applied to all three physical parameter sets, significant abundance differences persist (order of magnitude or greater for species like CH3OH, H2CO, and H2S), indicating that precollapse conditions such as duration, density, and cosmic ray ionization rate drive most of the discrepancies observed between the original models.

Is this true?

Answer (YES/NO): NO